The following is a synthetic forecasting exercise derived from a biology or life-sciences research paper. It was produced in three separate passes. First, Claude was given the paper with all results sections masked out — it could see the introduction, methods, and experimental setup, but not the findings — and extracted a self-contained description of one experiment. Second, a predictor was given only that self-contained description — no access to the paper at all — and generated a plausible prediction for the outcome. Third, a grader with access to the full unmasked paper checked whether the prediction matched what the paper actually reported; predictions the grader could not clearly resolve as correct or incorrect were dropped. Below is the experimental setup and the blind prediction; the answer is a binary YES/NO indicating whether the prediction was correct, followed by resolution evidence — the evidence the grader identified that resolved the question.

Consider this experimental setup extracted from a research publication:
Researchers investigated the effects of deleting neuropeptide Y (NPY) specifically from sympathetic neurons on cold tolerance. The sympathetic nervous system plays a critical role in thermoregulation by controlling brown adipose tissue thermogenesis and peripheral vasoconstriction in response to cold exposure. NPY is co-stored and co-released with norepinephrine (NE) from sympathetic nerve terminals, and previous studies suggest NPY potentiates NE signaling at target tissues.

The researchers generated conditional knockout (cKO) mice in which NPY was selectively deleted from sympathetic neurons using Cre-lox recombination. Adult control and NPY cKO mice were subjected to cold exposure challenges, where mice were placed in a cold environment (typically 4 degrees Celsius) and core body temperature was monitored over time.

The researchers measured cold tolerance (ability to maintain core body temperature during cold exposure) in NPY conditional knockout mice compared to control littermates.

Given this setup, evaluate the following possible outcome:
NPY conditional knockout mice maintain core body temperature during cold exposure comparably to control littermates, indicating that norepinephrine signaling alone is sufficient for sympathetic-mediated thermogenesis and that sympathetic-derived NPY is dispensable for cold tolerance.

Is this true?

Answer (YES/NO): NO